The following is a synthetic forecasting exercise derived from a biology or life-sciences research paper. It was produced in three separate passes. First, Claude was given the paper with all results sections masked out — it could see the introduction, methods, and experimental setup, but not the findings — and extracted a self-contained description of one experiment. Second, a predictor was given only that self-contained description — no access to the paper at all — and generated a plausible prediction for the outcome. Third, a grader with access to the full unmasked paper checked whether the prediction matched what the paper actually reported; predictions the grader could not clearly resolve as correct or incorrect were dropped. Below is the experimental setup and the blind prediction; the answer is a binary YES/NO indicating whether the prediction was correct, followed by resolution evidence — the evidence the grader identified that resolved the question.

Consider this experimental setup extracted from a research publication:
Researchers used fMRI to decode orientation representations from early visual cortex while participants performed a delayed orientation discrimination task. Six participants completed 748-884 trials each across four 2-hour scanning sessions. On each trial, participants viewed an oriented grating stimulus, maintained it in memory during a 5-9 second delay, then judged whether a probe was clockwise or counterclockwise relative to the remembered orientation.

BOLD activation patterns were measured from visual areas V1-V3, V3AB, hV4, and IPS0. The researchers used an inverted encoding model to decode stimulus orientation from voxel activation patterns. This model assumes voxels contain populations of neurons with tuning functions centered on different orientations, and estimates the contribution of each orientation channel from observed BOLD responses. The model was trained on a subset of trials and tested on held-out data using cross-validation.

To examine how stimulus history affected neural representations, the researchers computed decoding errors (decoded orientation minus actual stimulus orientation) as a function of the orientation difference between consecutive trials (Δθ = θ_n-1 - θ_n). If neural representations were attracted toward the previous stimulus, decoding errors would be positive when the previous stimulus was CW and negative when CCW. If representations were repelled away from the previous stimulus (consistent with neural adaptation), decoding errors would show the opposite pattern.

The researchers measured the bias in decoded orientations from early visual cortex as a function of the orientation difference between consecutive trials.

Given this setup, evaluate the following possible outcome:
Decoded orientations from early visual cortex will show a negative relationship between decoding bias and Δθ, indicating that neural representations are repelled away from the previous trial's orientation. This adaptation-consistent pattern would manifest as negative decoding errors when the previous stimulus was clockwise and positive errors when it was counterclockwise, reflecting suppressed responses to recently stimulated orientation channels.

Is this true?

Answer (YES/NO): YES